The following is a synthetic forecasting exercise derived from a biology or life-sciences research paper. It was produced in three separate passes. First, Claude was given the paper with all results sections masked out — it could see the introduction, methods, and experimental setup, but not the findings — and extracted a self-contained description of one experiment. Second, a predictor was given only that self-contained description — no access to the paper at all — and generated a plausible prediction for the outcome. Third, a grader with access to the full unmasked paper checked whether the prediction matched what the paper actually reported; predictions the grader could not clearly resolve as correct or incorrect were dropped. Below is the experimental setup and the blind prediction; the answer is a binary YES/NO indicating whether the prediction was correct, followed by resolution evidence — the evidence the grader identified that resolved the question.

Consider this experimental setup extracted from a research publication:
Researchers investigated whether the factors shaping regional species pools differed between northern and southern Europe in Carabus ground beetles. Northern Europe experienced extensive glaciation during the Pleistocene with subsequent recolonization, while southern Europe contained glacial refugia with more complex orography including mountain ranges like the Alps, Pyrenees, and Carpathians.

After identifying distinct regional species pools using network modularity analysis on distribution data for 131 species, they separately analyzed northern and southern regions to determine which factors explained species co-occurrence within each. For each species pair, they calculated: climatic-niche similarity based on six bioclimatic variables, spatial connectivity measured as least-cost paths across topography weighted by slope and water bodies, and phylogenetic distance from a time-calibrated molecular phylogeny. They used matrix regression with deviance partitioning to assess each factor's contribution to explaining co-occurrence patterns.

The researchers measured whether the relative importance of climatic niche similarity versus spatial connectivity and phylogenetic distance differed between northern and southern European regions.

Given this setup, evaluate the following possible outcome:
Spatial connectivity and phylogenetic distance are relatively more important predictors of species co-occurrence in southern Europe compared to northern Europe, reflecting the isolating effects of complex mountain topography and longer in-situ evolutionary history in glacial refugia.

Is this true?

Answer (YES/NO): NO